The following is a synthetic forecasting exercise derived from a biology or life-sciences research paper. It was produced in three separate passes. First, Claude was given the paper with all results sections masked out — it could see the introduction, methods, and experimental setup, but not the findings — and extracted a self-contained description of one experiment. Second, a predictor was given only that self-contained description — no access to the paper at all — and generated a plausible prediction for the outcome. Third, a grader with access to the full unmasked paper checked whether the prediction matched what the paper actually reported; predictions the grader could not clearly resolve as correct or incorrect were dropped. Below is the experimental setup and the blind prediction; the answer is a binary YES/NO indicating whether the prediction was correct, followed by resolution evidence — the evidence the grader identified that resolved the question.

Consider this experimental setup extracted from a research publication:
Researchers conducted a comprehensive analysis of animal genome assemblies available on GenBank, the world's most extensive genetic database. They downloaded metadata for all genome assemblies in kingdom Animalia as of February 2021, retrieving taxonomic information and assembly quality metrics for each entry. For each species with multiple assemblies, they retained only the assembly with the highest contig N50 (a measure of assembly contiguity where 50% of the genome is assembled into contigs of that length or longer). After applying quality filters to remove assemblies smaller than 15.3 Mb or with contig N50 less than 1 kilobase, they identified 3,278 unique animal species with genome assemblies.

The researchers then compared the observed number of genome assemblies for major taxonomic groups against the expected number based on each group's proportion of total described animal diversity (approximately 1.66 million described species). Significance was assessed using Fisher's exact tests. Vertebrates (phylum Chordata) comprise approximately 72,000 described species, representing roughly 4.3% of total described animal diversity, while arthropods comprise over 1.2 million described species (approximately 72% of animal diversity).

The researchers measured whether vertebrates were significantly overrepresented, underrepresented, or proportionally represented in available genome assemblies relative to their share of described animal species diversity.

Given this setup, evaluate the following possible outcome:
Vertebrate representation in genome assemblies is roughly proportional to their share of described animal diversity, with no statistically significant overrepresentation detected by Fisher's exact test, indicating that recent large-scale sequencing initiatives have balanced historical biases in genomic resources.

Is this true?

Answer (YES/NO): NO